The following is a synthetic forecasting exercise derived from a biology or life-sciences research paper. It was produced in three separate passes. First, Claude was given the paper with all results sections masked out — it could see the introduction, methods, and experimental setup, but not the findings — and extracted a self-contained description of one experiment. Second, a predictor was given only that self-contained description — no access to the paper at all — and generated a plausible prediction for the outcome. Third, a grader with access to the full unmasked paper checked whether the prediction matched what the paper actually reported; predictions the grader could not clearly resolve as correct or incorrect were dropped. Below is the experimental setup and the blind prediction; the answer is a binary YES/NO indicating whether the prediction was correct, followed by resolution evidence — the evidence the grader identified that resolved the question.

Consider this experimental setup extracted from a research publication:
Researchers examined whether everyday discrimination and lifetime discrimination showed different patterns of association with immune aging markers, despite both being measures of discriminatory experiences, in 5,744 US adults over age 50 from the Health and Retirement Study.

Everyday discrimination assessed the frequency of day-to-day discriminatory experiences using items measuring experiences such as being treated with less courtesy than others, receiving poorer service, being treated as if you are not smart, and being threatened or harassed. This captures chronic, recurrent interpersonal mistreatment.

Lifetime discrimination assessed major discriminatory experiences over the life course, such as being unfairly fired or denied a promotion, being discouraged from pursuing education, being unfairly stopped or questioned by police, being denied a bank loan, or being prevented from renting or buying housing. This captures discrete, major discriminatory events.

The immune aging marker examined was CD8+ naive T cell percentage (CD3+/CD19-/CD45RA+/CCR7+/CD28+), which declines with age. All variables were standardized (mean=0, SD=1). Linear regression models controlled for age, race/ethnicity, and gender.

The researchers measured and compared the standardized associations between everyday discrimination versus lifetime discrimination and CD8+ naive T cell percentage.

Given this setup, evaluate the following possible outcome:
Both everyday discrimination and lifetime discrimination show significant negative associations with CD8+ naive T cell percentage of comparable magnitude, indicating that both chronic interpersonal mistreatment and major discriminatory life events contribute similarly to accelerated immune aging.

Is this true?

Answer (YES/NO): NO